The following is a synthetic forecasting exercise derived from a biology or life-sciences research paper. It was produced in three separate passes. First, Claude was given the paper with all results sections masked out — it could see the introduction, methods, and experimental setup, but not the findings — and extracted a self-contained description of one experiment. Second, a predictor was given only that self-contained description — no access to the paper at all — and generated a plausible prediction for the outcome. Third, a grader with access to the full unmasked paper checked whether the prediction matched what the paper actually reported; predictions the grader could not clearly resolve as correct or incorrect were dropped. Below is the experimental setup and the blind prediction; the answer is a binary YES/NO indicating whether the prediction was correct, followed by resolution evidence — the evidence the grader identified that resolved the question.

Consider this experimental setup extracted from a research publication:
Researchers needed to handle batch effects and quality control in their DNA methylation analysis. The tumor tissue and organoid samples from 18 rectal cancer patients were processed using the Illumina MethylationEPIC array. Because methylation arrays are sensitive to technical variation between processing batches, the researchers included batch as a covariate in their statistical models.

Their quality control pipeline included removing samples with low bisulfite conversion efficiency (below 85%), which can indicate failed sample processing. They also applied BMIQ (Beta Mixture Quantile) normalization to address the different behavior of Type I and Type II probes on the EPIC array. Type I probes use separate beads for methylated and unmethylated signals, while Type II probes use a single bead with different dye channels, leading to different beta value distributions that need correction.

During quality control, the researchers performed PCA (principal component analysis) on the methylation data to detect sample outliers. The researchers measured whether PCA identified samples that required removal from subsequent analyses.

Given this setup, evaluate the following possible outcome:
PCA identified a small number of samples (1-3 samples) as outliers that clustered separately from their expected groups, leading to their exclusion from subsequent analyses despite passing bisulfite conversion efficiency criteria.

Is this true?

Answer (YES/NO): YES